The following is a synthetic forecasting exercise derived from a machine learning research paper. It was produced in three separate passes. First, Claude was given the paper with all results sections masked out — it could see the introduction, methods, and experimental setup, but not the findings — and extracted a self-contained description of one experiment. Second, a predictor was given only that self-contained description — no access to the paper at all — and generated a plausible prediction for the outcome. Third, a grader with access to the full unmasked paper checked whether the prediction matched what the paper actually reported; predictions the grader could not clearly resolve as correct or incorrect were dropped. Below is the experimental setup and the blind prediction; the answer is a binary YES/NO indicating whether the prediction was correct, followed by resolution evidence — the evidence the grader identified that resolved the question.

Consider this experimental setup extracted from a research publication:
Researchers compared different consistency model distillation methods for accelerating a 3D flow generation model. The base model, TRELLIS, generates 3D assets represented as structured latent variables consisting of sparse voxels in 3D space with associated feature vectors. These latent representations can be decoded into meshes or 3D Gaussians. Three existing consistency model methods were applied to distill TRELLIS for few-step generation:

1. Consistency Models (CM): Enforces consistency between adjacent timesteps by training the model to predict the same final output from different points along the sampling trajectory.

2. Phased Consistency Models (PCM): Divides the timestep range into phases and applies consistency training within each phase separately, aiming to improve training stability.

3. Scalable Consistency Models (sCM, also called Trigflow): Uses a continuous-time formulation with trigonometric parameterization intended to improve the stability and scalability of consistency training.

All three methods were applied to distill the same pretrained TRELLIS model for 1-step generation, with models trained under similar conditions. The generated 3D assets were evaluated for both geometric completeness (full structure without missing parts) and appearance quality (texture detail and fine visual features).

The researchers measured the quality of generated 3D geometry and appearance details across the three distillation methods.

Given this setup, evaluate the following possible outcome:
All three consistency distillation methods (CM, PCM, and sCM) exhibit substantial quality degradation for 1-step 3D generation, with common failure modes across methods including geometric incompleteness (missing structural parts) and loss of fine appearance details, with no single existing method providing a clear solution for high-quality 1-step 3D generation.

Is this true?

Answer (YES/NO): YES